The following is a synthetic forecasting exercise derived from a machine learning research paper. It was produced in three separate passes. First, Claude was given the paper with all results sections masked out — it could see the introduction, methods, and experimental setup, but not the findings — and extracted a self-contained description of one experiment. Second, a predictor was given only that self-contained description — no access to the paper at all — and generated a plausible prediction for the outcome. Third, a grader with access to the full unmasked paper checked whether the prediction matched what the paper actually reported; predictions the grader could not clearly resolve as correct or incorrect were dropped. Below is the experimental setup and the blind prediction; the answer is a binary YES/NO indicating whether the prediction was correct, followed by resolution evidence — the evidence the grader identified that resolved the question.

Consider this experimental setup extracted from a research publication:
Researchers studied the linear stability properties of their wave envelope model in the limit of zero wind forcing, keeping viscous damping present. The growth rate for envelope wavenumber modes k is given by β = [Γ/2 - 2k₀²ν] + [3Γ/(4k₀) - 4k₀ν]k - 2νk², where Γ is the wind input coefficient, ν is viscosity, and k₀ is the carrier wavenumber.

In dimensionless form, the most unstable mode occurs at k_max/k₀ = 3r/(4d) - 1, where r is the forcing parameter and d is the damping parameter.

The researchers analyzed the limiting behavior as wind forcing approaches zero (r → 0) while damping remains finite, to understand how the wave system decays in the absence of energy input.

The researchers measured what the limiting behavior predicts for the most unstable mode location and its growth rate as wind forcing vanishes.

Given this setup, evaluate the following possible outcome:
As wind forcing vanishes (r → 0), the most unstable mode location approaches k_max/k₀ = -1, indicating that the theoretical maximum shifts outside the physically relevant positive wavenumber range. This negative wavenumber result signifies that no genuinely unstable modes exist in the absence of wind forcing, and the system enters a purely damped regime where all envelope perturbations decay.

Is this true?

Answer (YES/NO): YES